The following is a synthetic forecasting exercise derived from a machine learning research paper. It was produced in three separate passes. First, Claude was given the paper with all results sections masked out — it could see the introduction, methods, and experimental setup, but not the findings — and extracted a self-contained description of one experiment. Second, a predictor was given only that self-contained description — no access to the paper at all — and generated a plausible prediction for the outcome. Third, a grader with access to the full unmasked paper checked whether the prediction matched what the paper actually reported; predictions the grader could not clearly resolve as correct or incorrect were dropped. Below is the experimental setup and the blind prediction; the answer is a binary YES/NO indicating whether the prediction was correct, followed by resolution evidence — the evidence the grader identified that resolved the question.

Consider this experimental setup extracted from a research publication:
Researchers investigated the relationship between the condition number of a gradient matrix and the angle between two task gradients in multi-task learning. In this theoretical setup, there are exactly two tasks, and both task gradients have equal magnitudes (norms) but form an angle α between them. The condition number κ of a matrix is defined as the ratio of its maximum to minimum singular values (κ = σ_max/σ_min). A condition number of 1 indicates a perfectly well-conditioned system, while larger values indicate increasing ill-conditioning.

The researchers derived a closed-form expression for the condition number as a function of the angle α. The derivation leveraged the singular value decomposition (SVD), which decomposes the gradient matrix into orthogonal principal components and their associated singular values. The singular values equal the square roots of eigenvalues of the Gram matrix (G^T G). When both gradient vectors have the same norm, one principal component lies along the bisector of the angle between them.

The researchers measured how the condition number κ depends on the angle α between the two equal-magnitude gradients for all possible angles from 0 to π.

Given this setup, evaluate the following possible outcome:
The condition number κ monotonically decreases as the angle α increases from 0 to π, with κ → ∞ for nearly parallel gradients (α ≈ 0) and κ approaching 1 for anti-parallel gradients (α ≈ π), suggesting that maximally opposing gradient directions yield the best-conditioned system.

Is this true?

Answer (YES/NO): NO